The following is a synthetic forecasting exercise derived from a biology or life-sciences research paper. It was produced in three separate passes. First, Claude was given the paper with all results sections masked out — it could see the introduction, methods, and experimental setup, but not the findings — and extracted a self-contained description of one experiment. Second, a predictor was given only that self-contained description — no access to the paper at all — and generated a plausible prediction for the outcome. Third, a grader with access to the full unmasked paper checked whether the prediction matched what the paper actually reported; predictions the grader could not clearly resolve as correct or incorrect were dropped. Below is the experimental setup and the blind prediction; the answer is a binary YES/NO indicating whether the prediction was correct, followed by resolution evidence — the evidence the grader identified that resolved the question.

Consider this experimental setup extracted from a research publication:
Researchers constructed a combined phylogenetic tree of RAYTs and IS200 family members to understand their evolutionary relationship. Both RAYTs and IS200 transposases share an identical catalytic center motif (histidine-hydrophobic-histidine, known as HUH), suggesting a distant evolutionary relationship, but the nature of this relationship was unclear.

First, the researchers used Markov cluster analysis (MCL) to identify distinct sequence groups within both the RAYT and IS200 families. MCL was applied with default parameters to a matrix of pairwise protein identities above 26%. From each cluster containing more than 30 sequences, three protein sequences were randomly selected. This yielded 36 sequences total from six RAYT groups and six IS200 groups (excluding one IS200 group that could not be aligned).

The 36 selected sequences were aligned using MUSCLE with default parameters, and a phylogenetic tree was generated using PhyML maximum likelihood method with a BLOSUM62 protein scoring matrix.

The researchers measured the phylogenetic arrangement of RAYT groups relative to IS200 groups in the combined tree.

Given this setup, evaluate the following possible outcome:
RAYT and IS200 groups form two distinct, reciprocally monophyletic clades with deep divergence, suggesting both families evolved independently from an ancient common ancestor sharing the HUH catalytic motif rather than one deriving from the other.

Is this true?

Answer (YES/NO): NO